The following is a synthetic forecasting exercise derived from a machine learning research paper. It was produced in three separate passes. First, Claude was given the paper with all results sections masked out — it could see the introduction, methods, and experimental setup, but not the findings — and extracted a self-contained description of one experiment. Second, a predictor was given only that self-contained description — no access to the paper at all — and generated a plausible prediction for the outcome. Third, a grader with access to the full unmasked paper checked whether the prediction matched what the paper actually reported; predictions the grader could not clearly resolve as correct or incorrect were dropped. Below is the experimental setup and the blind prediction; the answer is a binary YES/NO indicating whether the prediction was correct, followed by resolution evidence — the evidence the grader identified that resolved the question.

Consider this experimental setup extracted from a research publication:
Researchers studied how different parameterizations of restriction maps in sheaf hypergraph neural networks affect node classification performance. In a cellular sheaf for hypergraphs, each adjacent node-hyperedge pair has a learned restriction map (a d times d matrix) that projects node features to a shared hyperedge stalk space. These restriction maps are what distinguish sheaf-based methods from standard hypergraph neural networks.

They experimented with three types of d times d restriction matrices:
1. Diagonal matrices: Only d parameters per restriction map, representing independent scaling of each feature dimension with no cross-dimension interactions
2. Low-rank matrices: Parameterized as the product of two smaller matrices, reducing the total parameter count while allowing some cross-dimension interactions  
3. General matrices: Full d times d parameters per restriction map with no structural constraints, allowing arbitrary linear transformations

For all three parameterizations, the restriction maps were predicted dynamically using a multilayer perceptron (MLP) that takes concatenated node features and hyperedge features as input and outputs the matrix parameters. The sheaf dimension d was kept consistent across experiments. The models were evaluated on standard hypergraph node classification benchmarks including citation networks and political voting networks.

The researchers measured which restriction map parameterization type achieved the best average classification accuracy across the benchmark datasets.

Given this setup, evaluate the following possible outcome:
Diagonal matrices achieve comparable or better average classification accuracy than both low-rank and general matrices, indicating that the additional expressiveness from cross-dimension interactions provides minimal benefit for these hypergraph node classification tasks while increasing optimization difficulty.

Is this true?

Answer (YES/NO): YES